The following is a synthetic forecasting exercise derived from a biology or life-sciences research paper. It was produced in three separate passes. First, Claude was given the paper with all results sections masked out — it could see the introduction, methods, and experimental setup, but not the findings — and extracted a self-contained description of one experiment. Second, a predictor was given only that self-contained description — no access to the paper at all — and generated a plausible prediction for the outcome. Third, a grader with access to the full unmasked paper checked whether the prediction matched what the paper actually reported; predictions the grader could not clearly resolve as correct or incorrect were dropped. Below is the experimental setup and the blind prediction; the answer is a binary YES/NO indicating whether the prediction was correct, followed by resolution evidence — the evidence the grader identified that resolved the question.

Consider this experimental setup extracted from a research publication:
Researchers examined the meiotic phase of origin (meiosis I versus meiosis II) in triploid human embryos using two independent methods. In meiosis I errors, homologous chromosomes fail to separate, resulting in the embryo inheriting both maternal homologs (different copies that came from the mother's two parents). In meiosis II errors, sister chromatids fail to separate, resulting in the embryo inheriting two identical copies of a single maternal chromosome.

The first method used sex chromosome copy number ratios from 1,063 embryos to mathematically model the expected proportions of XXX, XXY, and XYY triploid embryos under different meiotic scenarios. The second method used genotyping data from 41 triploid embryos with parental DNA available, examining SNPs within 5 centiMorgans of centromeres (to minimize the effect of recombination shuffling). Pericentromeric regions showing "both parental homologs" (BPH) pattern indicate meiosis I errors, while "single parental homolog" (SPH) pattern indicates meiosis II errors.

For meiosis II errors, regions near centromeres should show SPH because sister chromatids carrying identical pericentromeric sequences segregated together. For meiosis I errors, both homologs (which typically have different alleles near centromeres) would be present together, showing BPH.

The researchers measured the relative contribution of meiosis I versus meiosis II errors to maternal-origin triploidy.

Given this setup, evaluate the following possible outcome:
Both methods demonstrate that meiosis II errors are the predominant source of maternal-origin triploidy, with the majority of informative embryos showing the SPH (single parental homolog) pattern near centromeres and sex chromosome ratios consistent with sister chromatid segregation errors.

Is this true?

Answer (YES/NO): YES